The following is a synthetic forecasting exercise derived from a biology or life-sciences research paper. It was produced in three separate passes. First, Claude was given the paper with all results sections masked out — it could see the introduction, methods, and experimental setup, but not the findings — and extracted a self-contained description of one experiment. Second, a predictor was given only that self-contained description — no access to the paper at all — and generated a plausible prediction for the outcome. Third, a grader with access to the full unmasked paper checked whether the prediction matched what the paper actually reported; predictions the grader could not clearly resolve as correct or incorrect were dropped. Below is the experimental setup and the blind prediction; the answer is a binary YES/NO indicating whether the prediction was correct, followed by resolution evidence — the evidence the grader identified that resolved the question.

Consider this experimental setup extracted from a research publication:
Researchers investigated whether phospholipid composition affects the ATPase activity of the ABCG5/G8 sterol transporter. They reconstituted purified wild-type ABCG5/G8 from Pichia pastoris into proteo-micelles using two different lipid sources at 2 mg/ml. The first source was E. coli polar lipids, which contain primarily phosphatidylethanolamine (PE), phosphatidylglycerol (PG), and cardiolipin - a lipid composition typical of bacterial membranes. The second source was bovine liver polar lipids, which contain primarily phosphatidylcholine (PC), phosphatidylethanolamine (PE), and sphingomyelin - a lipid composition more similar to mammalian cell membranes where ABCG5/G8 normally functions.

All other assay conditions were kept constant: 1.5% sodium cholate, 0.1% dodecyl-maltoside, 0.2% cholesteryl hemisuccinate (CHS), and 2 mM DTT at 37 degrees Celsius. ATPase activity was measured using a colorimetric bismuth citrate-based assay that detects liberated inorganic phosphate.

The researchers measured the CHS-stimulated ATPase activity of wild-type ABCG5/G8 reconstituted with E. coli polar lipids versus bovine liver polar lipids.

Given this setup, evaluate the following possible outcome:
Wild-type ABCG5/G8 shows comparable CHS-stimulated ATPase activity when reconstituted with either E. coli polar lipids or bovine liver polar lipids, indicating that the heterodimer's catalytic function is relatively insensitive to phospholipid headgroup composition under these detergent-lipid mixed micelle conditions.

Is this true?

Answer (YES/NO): NO